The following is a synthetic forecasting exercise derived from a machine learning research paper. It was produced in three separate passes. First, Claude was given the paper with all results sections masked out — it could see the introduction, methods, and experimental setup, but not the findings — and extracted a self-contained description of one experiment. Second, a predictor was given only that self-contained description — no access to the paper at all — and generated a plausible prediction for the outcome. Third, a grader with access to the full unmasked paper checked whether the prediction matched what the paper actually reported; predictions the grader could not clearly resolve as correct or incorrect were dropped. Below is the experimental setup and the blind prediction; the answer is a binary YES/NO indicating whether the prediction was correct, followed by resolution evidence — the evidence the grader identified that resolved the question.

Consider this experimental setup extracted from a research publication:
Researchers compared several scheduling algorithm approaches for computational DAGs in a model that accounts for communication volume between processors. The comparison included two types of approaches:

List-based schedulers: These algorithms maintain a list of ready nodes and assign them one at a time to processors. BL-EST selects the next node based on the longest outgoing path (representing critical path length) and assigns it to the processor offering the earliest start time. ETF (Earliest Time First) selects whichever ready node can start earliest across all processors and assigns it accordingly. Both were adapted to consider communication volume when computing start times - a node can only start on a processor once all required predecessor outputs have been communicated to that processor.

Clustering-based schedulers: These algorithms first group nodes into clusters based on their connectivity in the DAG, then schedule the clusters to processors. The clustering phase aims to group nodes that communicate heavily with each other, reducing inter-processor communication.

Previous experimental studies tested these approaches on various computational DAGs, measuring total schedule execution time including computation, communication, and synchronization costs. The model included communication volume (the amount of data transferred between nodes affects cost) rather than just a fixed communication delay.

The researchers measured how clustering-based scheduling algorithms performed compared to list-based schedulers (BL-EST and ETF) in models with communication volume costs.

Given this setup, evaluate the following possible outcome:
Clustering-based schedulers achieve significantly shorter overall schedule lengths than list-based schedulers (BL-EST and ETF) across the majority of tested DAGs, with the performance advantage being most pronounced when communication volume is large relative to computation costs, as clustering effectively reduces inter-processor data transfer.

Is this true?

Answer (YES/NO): NO